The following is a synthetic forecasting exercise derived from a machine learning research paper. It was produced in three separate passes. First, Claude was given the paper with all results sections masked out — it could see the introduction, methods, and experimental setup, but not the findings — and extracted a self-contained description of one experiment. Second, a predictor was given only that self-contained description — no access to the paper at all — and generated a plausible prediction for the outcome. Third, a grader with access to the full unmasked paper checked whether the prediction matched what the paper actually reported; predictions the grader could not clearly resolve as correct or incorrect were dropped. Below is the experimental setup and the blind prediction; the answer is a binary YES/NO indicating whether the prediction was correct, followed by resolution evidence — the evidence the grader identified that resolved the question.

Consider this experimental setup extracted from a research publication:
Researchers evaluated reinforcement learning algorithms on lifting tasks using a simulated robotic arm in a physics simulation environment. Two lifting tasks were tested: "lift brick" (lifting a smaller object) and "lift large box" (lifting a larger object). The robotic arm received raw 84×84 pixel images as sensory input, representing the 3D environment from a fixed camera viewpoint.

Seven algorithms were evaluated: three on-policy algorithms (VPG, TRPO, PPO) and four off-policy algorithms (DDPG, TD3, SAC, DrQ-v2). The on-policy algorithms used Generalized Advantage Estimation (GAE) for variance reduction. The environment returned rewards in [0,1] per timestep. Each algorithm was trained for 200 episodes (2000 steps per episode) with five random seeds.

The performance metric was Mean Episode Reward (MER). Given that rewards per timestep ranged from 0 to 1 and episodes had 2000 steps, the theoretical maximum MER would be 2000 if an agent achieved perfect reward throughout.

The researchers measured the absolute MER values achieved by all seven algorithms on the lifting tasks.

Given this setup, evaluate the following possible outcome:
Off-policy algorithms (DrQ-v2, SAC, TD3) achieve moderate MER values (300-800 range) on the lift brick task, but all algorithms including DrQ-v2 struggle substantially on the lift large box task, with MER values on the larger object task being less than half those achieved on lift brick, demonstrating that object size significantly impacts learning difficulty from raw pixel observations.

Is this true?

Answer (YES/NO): NO